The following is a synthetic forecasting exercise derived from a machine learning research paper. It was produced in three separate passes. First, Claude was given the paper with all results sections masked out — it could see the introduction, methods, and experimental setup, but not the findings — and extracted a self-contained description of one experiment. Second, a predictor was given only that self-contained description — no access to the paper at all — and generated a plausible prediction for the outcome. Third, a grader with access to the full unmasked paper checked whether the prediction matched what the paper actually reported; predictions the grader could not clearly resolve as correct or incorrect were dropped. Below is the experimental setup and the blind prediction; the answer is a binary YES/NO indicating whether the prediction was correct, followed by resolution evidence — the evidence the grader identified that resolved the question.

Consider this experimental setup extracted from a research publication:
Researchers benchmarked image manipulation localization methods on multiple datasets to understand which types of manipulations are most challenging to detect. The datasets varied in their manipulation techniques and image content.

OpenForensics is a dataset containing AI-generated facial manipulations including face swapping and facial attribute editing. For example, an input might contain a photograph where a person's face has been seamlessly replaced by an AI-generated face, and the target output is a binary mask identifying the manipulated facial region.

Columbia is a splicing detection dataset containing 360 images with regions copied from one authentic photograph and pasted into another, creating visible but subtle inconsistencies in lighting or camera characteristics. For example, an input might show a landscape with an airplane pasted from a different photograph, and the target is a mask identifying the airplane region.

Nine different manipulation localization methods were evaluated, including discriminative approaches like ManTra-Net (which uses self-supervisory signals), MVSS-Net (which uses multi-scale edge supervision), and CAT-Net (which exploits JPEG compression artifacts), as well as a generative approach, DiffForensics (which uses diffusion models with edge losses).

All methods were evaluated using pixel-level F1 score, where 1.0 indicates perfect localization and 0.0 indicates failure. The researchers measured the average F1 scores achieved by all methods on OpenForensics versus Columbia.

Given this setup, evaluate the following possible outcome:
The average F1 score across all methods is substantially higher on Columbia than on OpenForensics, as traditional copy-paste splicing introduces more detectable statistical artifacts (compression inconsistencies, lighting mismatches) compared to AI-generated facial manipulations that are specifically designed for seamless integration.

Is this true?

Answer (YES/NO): YES